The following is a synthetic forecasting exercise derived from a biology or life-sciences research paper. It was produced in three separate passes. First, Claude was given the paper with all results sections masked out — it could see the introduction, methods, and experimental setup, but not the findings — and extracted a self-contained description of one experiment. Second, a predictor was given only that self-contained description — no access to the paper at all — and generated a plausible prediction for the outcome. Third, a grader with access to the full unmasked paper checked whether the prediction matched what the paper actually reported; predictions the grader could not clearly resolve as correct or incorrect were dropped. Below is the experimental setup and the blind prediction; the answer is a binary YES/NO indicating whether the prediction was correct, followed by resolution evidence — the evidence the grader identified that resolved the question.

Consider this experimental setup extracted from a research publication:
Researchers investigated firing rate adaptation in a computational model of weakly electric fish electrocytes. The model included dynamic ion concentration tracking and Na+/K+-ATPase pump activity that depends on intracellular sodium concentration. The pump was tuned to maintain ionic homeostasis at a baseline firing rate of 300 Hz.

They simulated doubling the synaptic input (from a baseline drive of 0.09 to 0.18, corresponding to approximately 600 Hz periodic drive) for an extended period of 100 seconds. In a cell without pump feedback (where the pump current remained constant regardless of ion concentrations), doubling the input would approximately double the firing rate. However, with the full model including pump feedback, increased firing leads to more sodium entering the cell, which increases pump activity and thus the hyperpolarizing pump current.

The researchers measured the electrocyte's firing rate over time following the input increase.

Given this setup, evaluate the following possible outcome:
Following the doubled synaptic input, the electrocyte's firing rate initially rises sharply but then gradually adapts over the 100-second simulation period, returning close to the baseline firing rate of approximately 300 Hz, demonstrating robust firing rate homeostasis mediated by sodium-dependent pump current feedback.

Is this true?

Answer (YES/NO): NO